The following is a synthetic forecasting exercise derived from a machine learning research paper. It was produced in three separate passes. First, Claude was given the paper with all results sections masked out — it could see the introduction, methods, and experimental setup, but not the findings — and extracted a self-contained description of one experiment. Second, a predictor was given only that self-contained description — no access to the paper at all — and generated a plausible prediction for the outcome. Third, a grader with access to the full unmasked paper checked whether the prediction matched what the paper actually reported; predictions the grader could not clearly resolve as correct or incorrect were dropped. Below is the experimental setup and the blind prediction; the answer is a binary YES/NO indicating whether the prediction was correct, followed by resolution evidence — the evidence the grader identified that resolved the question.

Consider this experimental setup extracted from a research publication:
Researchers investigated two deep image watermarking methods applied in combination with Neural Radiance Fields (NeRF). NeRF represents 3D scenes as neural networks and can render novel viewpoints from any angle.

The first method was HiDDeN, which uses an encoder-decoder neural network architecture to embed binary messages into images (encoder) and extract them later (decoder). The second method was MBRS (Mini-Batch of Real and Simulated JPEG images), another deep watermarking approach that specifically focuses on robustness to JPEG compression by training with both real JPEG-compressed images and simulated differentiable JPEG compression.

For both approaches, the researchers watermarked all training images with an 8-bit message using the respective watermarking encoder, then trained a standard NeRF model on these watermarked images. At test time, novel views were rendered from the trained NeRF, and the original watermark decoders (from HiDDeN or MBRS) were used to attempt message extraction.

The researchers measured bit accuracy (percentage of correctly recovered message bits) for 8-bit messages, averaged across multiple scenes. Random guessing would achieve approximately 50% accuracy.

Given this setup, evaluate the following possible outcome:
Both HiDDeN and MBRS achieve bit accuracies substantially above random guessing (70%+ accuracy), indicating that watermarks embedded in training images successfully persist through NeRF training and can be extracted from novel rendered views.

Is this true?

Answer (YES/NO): NO